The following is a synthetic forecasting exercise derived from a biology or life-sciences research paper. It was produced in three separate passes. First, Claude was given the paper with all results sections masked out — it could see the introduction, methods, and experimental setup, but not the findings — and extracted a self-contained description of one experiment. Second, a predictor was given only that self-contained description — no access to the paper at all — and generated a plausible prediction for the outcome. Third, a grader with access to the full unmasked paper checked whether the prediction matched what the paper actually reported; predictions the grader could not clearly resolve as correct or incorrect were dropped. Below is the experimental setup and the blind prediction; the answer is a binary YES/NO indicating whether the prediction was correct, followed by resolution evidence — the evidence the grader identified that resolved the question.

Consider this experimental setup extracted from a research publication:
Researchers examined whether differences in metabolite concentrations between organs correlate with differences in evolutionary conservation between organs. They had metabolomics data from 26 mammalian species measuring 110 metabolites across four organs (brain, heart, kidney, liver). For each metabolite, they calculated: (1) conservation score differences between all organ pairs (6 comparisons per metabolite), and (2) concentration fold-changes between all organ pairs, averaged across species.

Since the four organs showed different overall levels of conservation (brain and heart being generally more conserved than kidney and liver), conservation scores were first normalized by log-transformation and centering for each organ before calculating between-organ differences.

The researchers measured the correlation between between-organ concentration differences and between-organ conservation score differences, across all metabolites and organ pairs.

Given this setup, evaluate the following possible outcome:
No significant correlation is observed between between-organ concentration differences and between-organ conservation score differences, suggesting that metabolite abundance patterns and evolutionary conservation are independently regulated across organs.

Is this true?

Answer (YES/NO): NO